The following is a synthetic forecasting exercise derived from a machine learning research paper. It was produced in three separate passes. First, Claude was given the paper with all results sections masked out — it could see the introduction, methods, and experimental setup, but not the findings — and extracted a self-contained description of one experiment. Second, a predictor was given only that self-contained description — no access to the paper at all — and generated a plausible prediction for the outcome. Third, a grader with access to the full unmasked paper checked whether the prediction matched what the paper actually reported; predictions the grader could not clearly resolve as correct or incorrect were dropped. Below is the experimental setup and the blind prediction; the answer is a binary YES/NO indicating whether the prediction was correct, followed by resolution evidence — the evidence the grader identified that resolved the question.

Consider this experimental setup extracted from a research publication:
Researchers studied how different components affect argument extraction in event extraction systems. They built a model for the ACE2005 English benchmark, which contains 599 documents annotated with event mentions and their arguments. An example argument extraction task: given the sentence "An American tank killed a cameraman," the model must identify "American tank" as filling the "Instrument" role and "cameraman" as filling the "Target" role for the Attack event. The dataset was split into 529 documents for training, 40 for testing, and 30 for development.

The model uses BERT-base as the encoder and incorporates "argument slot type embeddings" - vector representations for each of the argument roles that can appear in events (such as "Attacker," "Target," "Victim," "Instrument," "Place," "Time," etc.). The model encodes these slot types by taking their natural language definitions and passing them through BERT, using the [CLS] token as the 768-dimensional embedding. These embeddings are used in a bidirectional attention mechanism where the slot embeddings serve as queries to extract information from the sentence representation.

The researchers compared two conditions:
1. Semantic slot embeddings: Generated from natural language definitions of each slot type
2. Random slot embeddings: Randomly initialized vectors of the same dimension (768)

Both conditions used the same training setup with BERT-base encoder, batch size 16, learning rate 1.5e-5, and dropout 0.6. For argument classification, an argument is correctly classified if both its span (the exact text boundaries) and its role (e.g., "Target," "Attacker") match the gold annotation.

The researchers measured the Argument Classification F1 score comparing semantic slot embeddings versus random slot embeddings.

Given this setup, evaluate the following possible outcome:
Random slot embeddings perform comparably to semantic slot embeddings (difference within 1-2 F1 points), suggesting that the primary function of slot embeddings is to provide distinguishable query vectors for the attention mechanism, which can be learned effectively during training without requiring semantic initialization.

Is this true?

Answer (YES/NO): NO